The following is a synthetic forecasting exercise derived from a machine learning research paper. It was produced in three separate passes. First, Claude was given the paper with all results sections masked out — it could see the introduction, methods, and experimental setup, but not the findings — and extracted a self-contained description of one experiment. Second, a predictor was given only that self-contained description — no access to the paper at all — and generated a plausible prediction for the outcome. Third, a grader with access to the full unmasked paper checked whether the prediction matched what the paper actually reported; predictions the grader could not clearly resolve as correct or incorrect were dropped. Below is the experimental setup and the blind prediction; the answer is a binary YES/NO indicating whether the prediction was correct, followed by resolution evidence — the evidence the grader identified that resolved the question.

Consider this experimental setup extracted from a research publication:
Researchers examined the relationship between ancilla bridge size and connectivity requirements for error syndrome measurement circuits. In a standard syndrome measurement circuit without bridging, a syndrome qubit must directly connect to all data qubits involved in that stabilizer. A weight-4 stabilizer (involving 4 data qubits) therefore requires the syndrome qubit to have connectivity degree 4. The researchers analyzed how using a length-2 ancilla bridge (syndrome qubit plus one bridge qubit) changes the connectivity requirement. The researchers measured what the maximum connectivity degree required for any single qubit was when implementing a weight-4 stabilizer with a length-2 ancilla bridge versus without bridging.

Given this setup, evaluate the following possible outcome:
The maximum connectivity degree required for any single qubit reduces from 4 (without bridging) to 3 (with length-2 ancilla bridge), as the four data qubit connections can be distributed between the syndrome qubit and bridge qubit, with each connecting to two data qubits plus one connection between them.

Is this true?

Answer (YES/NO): YES